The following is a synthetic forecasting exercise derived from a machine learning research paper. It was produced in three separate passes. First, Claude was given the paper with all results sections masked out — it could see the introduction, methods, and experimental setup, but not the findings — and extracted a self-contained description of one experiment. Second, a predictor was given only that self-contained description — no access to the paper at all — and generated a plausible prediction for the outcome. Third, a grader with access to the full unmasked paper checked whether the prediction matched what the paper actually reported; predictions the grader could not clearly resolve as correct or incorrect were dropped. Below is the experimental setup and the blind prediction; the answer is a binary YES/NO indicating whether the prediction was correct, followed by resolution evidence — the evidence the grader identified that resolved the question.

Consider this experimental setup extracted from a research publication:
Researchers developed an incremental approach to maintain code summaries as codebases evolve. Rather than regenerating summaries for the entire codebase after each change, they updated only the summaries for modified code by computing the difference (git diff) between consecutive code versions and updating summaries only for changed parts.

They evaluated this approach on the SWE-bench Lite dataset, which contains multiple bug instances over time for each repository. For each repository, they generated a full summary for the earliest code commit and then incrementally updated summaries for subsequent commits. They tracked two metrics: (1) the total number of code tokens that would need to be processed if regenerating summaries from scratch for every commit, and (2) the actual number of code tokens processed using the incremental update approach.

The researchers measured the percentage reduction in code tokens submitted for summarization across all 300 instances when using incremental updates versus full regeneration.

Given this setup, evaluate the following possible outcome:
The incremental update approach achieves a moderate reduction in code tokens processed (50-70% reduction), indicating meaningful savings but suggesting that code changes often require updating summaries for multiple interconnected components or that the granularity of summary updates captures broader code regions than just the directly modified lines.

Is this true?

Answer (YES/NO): YES